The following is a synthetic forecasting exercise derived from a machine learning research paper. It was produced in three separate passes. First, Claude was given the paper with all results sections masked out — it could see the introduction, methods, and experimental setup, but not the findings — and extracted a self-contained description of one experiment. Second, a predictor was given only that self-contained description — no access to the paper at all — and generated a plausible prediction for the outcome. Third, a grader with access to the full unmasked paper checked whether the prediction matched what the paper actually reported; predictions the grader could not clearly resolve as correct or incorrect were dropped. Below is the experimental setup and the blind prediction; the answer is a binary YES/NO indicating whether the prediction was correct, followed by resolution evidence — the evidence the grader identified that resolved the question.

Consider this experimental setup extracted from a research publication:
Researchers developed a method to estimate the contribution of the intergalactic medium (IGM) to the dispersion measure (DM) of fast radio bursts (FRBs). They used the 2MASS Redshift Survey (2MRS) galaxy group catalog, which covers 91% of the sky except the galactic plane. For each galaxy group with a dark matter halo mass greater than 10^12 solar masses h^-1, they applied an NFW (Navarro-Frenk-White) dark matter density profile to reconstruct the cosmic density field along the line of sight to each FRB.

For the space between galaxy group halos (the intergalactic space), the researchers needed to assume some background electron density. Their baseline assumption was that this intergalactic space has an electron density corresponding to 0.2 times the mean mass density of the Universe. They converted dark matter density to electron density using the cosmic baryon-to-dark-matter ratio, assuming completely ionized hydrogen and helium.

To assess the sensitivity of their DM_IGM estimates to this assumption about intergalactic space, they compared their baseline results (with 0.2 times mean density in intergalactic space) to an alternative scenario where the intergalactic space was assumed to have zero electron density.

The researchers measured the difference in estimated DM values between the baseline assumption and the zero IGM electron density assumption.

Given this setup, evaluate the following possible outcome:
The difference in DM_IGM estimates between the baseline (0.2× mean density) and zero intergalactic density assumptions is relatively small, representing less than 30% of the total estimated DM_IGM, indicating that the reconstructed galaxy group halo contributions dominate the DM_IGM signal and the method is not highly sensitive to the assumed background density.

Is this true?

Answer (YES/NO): NO